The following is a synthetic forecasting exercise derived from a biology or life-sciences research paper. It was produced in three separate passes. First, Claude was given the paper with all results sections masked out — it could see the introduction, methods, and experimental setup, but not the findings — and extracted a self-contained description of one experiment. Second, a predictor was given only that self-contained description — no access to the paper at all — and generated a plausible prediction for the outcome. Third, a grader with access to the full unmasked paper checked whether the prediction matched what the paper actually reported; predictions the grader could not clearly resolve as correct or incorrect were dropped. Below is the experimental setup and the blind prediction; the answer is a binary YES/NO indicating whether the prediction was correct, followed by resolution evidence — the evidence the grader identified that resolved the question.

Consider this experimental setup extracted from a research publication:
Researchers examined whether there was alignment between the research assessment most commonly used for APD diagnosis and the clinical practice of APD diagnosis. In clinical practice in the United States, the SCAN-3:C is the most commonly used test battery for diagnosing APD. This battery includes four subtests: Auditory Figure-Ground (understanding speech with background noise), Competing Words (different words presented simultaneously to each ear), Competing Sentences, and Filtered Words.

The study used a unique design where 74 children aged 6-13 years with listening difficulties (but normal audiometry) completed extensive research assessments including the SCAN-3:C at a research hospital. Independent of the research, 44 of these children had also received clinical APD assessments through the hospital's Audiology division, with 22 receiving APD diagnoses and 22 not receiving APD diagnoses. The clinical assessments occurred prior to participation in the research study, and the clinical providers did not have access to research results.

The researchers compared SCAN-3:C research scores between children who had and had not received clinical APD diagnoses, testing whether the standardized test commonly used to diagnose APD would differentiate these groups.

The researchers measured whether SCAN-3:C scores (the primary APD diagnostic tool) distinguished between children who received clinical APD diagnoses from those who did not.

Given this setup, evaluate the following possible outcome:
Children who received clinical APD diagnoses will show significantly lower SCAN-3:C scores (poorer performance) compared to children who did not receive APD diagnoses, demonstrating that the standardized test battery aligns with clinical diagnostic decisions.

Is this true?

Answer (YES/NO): NO